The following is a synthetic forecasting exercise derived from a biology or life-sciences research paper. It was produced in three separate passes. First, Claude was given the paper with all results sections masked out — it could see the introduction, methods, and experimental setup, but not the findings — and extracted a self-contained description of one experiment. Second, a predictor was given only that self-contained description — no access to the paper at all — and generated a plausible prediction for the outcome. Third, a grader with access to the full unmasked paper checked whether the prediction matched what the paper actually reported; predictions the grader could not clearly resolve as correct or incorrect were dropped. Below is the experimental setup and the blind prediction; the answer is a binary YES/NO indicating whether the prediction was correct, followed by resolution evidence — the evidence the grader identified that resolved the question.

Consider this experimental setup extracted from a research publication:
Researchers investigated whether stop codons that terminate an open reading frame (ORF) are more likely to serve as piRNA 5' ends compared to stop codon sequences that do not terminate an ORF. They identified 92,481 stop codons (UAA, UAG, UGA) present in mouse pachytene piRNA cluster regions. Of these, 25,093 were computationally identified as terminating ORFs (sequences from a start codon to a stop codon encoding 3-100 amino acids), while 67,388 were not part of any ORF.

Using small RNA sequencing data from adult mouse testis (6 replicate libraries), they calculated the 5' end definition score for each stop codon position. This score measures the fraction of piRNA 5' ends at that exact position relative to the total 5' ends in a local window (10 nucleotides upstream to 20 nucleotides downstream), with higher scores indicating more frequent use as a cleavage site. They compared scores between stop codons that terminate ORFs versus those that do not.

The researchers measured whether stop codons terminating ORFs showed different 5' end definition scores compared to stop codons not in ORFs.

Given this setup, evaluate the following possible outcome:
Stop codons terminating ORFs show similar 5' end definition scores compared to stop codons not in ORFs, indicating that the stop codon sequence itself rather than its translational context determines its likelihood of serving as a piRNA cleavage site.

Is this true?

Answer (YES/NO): YES